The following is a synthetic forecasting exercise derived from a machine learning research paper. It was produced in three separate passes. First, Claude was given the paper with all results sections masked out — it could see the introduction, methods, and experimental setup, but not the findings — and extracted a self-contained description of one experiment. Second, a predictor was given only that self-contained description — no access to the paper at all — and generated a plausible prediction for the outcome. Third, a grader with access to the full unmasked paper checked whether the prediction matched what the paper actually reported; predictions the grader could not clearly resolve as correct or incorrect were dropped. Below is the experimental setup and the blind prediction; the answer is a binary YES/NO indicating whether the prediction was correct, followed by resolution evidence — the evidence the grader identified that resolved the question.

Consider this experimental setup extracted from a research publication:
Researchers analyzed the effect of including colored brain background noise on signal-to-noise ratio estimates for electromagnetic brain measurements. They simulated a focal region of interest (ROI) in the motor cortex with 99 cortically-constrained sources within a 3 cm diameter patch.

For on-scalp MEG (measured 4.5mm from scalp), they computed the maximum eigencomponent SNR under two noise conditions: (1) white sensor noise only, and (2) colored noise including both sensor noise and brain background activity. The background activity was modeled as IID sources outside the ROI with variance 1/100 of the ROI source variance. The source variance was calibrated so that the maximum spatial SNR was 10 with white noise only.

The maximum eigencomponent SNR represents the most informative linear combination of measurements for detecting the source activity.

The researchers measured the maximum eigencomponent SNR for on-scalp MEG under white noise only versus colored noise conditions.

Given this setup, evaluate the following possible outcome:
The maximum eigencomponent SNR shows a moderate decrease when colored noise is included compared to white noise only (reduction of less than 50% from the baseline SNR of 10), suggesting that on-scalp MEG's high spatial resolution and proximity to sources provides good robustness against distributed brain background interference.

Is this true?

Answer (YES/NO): NO